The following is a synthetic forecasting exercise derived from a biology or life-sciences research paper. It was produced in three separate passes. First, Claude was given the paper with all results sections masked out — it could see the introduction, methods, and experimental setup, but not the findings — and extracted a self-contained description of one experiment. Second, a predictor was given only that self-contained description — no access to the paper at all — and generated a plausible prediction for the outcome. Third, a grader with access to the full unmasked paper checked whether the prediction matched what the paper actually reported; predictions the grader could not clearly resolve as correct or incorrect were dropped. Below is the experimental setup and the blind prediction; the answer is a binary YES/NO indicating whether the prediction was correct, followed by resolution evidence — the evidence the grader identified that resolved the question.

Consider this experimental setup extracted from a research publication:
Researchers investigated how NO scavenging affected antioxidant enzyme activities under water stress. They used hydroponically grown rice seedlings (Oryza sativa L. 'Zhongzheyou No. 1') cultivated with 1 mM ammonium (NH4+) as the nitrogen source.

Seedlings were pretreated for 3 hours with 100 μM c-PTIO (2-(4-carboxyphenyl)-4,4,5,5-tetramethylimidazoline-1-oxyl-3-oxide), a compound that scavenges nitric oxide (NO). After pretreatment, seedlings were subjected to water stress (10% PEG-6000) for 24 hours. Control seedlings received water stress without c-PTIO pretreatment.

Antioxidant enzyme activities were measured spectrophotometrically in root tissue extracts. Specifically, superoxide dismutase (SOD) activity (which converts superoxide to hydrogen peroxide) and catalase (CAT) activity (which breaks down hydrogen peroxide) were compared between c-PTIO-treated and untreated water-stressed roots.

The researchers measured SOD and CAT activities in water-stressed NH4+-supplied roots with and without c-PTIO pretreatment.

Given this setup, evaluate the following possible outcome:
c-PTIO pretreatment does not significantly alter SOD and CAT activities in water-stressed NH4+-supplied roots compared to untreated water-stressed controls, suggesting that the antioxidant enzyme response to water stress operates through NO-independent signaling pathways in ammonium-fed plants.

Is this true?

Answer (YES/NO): NO